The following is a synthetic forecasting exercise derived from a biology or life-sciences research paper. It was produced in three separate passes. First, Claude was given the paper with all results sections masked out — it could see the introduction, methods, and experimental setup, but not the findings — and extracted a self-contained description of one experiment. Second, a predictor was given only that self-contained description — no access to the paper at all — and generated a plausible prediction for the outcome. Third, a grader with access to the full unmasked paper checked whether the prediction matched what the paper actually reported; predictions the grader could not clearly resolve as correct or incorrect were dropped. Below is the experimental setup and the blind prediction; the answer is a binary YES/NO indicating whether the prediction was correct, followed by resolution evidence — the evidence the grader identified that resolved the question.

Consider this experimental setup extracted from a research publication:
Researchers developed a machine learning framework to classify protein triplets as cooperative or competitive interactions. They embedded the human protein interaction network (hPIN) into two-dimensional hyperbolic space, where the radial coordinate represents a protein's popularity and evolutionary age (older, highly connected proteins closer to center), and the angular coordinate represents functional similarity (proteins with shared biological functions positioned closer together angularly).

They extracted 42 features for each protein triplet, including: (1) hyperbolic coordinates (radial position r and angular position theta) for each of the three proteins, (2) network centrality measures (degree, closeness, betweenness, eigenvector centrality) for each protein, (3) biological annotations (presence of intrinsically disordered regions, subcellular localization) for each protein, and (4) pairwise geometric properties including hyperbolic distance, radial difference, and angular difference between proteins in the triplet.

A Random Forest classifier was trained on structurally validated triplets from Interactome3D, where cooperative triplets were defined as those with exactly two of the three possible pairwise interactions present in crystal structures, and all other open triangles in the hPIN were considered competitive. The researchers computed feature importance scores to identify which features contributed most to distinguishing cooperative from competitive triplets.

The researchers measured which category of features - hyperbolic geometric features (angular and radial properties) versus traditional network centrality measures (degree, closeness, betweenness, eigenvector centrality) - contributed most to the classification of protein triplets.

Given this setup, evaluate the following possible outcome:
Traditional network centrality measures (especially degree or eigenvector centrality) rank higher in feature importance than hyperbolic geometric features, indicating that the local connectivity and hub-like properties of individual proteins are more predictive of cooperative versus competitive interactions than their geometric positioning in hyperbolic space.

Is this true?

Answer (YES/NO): NO